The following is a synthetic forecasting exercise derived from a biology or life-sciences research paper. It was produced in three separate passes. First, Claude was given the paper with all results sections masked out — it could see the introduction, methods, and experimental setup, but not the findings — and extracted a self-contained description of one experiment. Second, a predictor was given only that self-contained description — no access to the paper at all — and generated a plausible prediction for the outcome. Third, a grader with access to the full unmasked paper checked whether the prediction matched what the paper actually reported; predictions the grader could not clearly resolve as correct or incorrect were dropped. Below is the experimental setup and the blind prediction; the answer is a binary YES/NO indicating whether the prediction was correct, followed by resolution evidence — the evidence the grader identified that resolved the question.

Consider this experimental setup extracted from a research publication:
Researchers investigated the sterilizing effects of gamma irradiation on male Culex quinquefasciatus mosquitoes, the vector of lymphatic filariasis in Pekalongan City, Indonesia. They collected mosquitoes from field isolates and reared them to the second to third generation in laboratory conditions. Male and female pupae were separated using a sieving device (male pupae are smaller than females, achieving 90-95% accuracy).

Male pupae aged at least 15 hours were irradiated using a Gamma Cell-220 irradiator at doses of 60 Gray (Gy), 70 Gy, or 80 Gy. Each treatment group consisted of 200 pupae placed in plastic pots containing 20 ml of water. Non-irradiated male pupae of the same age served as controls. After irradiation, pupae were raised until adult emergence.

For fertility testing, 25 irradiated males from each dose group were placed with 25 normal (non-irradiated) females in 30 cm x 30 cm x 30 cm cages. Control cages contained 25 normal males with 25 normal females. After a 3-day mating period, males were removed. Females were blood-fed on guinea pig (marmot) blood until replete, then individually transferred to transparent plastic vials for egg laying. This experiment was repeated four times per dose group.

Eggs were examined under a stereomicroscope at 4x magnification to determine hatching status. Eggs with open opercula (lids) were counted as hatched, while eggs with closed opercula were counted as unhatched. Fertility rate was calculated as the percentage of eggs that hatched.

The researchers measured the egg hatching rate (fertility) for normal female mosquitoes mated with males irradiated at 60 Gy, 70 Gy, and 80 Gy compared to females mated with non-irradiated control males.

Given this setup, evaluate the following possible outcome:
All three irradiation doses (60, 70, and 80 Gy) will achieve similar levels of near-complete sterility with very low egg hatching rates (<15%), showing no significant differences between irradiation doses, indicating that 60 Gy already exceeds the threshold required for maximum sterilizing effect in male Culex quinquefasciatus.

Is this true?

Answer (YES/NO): NO